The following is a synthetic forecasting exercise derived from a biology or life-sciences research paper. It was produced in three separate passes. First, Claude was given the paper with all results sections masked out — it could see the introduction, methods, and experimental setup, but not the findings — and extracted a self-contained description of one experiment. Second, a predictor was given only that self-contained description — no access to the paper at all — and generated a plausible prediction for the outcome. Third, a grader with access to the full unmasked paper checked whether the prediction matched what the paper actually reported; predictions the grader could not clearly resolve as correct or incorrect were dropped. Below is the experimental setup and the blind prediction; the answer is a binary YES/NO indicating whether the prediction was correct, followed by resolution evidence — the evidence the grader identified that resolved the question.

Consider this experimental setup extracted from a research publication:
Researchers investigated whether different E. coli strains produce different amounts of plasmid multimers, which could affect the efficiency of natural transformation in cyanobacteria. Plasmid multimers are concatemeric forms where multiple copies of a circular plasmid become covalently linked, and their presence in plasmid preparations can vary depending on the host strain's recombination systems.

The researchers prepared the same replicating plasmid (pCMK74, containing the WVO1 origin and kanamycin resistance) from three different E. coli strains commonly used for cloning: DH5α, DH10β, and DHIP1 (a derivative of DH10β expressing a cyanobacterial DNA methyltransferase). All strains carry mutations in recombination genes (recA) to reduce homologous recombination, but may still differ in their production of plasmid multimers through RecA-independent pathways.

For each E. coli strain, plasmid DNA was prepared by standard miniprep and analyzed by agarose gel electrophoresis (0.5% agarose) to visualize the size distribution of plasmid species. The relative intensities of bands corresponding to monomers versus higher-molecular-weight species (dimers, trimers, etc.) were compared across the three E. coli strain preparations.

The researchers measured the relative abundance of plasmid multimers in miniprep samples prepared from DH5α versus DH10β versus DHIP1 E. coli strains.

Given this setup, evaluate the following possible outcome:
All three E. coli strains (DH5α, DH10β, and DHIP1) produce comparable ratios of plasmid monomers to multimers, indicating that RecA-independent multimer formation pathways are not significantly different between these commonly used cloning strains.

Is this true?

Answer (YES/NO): NO